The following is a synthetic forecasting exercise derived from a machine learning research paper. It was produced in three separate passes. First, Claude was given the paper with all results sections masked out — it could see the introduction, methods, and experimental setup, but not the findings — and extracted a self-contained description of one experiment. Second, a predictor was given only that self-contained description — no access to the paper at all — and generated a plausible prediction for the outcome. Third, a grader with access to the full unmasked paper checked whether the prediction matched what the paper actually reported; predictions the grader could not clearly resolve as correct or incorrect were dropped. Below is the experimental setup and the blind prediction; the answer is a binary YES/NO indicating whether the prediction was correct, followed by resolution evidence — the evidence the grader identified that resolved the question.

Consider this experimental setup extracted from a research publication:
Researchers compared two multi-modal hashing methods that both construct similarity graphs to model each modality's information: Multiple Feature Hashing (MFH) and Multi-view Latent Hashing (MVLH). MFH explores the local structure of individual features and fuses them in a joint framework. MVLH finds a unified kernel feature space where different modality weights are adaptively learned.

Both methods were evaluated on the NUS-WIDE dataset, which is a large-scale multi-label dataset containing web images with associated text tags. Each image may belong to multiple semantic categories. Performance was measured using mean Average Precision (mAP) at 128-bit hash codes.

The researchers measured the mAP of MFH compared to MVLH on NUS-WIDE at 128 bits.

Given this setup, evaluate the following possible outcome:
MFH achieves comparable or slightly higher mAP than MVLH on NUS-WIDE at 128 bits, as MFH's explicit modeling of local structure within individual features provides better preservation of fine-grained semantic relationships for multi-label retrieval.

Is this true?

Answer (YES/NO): NO